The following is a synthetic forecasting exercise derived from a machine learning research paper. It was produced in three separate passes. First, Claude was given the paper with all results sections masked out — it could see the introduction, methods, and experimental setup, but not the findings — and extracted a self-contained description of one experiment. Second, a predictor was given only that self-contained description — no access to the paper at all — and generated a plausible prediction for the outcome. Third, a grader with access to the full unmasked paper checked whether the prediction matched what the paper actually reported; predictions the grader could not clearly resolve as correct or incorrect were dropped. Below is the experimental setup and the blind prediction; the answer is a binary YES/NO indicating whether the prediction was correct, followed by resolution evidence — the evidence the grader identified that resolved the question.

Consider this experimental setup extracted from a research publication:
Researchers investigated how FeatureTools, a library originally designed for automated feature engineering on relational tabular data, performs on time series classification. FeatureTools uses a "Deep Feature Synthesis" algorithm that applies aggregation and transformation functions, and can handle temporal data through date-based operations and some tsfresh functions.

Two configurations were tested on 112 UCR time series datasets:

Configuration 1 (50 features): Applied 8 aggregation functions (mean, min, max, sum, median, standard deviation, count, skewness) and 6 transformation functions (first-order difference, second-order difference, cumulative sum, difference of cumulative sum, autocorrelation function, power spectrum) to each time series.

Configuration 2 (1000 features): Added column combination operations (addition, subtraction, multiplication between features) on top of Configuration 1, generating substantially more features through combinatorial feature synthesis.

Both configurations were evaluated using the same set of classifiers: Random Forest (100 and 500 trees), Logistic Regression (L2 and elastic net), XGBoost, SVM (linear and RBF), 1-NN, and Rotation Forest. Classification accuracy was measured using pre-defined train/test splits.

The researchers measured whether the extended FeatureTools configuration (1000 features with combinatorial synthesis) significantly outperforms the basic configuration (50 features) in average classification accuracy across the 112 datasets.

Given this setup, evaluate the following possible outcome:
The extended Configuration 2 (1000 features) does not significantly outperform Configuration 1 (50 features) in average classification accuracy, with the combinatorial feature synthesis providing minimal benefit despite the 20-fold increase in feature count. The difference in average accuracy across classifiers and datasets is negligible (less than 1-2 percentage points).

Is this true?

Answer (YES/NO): YES